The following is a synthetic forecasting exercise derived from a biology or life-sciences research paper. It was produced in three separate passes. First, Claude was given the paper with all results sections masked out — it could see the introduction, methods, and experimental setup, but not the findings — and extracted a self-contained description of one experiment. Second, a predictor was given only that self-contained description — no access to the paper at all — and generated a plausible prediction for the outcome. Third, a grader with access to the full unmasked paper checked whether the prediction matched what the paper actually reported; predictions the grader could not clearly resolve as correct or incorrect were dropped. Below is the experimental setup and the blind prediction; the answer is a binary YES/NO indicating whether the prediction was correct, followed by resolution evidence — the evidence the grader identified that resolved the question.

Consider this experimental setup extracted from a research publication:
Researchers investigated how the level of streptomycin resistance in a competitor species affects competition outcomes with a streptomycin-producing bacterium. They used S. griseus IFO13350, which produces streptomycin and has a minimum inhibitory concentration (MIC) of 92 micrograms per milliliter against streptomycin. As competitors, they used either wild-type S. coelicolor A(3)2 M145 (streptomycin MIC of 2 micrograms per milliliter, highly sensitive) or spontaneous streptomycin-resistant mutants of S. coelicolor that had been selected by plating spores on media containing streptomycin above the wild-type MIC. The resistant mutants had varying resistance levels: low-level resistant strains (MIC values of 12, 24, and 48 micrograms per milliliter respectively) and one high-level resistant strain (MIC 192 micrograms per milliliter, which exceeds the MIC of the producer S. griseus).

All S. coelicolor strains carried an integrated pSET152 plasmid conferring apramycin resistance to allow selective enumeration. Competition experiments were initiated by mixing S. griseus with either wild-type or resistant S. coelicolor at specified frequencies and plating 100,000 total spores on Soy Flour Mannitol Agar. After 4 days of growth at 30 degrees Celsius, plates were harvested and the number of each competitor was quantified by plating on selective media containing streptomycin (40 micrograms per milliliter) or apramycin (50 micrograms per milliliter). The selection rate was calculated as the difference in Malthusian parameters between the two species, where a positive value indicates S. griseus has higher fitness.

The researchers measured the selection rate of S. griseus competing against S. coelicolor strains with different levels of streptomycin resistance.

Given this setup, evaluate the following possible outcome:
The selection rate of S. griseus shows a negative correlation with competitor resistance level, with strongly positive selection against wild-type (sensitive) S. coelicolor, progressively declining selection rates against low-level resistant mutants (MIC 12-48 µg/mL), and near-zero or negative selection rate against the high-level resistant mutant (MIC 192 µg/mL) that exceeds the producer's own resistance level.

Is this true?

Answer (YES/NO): YES